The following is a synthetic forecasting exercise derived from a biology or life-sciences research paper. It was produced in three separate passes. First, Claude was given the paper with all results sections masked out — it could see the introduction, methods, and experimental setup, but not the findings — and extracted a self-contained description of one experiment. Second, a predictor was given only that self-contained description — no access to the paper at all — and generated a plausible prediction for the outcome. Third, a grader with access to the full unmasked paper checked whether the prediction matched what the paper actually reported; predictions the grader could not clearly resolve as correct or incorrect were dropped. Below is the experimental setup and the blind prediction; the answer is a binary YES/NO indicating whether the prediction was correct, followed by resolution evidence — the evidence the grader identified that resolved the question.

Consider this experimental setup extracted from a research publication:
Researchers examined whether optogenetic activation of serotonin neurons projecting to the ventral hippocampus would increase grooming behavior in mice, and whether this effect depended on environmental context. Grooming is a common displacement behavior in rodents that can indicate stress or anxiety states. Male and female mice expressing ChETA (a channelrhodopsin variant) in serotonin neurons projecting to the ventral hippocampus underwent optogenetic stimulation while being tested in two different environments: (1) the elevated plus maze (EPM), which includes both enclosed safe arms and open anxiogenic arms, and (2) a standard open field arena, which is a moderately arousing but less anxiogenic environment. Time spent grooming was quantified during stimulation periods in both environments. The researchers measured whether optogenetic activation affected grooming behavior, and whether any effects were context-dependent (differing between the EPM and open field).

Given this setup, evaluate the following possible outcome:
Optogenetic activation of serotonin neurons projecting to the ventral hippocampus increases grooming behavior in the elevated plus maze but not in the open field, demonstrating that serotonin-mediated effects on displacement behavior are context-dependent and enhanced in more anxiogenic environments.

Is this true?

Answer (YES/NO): NO